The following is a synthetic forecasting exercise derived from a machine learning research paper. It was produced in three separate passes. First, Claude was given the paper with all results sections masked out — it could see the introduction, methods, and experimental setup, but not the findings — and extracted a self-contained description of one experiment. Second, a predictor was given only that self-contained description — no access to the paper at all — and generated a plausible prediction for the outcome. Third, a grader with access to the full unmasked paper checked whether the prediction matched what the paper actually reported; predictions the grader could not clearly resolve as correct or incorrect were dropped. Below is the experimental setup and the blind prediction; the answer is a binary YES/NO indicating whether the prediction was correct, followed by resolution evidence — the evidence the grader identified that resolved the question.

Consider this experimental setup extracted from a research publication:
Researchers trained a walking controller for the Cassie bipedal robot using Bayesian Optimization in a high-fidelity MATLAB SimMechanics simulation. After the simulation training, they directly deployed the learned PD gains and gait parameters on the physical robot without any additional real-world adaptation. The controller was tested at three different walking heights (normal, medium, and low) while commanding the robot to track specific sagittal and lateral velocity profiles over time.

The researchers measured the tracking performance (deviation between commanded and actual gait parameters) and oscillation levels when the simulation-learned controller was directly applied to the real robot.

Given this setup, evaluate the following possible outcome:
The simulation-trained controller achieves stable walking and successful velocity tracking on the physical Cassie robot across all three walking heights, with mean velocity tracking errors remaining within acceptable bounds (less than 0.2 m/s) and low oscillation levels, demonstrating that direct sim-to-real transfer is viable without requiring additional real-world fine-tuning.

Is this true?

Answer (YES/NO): NO